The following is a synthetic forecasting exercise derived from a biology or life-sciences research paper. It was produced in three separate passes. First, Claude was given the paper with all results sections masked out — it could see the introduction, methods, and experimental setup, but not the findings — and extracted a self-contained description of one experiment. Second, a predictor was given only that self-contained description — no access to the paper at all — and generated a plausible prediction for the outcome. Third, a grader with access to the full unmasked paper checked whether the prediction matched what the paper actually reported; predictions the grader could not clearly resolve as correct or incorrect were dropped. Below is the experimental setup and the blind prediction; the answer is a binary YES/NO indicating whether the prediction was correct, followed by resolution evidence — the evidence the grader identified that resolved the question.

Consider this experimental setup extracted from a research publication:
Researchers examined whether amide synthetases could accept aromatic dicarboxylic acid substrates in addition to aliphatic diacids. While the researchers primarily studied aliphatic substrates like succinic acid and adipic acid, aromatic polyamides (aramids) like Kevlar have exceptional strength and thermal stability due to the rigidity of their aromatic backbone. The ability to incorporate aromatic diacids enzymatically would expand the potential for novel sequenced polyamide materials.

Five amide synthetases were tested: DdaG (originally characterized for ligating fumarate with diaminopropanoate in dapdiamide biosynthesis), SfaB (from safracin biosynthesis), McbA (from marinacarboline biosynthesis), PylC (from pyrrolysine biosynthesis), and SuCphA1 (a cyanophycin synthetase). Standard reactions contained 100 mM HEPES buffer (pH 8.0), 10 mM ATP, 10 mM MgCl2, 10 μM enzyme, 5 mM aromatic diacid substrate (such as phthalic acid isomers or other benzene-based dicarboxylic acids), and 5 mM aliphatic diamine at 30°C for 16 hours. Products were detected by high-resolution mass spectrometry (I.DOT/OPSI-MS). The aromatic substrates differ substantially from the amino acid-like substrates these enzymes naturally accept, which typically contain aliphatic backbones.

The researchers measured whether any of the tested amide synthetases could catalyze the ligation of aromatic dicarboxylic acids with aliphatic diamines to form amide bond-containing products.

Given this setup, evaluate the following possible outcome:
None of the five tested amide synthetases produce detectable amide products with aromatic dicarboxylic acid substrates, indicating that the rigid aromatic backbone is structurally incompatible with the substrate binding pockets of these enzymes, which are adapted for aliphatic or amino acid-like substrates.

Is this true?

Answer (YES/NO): NO